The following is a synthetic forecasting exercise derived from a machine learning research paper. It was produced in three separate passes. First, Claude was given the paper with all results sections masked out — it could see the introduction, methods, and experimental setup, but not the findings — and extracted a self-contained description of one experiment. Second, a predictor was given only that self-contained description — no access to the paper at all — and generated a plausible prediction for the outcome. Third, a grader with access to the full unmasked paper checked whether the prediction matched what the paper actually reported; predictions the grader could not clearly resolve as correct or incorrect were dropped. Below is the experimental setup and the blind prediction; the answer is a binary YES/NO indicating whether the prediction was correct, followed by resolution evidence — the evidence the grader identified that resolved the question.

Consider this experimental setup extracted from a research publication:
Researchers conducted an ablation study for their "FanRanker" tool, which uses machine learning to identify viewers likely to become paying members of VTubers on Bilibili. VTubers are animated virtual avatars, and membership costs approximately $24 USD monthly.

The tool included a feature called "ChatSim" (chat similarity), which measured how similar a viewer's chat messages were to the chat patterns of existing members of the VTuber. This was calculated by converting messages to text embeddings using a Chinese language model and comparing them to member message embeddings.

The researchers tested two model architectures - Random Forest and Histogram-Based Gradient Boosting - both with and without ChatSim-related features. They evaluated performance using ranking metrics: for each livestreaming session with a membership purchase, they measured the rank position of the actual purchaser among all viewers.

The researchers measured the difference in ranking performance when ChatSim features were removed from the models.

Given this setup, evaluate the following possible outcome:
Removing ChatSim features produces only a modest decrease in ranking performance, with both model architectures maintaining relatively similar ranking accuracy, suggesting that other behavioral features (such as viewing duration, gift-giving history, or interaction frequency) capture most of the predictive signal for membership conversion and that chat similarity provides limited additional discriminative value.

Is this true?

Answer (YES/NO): NO